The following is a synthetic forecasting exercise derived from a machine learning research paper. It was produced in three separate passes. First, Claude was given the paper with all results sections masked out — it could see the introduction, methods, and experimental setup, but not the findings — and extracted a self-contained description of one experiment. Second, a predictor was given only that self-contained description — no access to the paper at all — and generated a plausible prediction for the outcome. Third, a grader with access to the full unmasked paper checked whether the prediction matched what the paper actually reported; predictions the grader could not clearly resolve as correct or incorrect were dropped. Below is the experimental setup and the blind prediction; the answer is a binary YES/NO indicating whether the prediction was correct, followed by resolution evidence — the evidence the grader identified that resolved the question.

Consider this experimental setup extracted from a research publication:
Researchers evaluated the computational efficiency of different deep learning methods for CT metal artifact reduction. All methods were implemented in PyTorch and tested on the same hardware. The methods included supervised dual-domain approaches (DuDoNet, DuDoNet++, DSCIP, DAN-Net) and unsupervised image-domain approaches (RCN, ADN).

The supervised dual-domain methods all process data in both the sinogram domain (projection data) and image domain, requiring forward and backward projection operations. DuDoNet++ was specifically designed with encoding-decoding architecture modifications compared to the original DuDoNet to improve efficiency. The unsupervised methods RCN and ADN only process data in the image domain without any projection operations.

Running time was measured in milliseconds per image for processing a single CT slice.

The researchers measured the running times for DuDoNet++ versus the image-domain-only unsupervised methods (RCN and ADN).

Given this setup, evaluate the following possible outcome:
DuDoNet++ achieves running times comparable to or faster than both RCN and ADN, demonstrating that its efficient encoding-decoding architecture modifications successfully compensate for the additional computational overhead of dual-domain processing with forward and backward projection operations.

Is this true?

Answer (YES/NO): NO